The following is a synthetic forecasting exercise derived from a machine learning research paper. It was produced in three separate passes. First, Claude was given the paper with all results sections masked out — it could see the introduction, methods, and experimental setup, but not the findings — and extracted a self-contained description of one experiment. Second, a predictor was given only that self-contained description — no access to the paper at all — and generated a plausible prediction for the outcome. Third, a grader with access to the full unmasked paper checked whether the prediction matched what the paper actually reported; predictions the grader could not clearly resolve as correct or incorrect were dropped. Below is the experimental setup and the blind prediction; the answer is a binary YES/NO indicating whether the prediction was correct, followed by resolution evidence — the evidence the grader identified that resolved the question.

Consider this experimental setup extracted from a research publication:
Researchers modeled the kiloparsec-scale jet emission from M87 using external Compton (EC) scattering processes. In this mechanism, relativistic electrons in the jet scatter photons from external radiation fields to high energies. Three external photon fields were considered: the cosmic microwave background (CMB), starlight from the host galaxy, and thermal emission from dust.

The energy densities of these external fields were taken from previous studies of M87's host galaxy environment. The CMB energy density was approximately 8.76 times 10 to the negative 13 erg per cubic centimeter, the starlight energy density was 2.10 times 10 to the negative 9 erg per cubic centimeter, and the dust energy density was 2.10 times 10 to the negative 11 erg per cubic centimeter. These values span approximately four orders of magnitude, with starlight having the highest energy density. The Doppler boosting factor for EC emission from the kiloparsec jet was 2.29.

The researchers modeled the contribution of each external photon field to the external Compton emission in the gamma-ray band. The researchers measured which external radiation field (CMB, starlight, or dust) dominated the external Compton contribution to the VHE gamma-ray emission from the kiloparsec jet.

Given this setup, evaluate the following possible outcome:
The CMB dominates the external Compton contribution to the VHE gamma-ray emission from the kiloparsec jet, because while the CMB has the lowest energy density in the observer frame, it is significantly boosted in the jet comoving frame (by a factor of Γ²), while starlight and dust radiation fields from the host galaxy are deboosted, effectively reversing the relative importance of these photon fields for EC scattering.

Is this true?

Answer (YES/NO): NO